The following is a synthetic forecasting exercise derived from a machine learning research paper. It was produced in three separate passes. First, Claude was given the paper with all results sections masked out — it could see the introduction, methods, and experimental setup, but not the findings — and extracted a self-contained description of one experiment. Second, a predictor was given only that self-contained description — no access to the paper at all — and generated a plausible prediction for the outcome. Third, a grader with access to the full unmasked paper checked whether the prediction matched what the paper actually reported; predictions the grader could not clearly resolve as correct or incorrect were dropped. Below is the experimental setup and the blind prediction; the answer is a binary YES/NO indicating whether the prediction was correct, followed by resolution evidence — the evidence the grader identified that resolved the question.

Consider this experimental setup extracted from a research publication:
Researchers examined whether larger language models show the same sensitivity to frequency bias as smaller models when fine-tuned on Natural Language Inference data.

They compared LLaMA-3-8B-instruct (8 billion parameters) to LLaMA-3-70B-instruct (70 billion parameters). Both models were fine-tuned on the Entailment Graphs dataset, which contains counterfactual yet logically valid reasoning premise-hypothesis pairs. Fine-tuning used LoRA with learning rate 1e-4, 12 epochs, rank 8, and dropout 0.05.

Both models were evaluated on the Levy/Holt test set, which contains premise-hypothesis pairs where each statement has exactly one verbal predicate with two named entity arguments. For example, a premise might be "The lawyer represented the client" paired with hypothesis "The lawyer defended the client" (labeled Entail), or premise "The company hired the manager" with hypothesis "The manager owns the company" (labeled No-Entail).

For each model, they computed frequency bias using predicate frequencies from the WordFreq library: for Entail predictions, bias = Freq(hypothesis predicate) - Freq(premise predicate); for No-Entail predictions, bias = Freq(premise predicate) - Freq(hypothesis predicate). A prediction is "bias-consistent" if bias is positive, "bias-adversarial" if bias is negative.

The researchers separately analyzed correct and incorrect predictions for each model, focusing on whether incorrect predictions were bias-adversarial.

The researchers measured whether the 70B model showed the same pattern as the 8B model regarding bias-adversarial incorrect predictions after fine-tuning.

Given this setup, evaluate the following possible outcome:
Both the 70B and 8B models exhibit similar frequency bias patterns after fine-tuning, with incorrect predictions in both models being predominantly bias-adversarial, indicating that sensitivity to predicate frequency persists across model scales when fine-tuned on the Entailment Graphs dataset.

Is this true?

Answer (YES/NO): NO